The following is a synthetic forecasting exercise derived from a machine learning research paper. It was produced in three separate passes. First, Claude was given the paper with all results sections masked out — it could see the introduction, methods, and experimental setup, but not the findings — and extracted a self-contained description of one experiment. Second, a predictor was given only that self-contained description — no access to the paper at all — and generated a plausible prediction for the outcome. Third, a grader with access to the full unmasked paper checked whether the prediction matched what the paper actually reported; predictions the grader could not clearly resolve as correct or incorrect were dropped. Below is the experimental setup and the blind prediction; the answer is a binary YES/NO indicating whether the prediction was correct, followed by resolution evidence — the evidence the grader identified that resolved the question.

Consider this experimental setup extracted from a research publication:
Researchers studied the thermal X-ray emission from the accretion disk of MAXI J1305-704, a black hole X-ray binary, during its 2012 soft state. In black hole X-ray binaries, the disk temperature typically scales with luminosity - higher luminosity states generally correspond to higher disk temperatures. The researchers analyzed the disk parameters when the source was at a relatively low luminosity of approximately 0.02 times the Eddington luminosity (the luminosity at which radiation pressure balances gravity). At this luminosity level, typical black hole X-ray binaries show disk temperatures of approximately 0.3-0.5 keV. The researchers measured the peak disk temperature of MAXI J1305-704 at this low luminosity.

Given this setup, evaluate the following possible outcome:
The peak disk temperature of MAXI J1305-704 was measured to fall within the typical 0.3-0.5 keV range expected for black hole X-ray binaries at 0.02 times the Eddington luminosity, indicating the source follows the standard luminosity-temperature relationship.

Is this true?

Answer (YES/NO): NO